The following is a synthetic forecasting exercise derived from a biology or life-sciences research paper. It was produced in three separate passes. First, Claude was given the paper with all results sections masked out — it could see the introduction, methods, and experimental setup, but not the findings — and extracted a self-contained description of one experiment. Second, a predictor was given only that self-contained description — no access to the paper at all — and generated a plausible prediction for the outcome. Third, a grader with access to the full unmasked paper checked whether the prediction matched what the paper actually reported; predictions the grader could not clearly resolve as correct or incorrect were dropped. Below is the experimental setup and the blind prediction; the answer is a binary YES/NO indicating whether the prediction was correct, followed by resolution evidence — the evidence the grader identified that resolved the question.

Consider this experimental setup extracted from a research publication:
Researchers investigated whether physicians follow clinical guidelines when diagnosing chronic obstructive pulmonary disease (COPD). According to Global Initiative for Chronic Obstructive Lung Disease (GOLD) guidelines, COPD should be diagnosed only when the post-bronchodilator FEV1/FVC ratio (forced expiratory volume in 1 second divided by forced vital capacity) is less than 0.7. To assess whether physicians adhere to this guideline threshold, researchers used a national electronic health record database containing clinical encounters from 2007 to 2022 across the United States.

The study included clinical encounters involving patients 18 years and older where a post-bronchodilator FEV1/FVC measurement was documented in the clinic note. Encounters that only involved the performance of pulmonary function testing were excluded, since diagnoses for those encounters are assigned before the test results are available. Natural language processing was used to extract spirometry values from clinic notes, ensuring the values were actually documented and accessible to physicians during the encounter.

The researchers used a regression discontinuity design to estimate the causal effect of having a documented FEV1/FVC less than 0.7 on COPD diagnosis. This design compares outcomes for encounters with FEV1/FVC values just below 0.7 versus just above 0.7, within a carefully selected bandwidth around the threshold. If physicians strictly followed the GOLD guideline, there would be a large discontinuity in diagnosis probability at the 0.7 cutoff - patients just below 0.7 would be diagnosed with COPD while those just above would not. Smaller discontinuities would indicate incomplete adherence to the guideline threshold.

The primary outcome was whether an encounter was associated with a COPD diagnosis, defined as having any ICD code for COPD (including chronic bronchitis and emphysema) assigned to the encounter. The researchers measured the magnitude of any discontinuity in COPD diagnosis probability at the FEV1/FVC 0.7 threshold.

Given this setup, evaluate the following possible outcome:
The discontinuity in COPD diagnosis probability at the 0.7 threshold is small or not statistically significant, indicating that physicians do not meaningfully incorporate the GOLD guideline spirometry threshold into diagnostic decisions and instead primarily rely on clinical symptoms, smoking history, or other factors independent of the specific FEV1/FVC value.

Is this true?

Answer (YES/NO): NO